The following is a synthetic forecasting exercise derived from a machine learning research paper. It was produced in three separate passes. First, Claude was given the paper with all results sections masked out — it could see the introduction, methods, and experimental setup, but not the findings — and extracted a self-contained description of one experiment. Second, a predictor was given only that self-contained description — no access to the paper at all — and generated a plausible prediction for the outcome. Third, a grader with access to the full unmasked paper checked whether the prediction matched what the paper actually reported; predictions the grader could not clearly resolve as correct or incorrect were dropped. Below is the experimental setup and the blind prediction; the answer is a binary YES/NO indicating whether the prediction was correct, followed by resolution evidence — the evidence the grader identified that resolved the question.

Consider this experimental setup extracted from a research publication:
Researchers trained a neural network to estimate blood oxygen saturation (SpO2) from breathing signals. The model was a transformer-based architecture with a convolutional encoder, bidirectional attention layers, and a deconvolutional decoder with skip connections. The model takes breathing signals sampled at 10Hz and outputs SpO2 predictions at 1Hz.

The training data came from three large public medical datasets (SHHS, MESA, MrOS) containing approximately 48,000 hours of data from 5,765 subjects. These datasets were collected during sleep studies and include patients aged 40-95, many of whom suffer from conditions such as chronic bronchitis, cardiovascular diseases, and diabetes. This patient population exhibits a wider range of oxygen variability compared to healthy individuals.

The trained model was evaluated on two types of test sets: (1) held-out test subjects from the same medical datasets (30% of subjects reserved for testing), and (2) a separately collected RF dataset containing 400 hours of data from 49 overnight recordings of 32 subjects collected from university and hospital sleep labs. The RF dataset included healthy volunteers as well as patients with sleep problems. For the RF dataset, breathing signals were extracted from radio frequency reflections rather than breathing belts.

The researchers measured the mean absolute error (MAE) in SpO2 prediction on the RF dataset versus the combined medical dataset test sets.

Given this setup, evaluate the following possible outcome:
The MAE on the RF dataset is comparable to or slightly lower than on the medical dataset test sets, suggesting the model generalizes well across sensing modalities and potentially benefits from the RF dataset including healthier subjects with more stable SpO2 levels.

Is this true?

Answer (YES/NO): YES